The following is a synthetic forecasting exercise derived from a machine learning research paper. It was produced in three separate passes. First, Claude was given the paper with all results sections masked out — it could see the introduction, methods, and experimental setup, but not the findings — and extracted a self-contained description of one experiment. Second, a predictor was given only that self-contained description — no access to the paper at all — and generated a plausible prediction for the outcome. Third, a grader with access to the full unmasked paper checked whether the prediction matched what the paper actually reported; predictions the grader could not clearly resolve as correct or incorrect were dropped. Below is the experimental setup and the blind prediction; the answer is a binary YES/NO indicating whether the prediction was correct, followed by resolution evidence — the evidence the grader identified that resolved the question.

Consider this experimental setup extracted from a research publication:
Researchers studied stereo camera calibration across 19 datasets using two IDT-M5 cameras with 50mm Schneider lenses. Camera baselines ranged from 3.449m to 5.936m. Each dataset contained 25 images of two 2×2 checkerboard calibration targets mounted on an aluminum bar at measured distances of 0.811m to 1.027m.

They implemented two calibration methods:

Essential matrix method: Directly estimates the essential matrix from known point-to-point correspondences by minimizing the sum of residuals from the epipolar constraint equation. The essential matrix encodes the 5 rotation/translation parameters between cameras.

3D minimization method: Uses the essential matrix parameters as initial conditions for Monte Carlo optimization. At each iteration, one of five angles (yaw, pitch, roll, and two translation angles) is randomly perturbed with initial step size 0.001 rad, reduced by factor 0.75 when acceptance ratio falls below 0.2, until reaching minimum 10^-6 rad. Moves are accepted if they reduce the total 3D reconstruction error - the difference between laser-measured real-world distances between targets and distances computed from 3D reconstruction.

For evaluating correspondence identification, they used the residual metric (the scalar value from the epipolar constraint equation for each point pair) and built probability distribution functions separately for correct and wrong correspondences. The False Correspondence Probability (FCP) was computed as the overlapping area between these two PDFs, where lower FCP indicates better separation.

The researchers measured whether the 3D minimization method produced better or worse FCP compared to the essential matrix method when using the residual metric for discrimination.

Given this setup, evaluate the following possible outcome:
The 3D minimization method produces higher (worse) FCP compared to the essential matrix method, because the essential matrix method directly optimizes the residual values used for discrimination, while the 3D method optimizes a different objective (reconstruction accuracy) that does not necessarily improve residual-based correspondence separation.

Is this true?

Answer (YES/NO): YES